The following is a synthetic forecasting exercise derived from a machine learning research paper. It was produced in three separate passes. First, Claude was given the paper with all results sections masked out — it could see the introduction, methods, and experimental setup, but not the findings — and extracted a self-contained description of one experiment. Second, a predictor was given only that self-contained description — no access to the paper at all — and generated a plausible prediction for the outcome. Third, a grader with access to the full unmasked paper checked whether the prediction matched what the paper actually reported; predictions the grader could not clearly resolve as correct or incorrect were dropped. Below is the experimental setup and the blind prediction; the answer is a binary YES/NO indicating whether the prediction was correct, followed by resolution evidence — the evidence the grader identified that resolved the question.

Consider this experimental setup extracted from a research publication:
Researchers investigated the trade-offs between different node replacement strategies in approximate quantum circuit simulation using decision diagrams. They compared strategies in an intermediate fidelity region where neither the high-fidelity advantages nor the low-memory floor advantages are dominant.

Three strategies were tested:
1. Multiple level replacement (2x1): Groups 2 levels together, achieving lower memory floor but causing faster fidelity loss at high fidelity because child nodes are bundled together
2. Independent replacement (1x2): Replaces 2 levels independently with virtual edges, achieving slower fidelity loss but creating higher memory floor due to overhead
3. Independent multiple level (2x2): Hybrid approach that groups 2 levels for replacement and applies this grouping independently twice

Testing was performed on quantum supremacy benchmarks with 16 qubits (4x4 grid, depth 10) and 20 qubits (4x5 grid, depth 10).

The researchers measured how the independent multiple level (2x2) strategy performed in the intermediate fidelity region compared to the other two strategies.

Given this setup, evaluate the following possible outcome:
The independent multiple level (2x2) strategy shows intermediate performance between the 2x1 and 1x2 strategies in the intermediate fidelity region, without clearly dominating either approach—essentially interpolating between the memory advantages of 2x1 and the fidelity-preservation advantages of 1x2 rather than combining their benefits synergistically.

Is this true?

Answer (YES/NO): NO